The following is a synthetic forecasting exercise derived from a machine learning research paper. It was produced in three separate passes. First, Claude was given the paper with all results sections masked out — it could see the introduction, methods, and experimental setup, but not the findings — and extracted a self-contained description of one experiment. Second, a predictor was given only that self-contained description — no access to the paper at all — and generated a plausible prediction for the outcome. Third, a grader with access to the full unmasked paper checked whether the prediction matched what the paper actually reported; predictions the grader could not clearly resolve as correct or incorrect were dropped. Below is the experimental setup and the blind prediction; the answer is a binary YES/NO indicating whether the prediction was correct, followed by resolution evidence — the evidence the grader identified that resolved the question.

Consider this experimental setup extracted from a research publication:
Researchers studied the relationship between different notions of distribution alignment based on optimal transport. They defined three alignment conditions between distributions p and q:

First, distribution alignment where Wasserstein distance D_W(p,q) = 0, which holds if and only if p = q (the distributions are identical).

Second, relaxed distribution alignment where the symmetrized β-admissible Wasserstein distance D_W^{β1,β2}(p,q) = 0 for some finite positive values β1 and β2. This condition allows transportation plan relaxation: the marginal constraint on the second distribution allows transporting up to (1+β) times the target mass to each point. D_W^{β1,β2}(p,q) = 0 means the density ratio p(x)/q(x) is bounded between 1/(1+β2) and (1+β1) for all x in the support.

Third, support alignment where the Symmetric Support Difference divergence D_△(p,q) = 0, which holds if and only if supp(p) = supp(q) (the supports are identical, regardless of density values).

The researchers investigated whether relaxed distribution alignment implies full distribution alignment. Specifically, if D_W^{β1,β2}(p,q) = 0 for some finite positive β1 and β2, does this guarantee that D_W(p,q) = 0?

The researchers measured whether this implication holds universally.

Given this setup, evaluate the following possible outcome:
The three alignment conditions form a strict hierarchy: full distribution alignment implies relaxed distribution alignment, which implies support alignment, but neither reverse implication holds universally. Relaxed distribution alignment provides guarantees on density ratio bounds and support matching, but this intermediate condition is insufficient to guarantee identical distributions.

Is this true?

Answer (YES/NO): YES